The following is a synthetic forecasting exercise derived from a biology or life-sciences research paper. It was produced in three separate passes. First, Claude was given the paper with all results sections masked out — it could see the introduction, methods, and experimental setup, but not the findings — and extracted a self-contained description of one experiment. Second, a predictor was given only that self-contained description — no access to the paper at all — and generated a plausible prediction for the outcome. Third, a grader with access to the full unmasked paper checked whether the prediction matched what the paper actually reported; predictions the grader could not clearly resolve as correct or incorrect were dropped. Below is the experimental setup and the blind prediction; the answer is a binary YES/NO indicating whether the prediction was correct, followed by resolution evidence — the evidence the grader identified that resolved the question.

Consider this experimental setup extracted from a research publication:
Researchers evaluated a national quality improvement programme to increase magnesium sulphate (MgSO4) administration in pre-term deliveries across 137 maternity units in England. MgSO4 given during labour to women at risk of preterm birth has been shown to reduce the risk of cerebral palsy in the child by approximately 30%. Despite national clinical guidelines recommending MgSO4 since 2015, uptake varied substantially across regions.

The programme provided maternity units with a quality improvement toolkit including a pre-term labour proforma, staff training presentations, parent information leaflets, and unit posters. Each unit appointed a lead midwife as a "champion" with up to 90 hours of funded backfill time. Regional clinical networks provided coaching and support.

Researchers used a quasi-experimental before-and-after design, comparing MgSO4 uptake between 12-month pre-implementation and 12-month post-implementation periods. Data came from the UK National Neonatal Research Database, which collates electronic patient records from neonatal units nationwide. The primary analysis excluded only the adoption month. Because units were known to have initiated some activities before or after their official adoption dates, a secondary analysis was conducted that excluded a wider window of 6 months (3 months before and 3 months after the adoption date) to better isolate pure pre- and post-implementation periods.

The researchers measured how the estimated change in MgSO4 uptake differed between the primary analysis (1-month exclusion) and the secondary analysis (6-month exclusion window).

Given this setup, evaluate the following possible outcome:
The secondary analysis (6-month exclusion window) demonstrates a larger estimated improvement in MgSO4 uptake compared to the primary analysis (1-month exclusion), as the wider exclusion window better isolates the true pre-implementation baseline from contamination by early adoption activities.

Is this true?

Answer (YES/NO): YES